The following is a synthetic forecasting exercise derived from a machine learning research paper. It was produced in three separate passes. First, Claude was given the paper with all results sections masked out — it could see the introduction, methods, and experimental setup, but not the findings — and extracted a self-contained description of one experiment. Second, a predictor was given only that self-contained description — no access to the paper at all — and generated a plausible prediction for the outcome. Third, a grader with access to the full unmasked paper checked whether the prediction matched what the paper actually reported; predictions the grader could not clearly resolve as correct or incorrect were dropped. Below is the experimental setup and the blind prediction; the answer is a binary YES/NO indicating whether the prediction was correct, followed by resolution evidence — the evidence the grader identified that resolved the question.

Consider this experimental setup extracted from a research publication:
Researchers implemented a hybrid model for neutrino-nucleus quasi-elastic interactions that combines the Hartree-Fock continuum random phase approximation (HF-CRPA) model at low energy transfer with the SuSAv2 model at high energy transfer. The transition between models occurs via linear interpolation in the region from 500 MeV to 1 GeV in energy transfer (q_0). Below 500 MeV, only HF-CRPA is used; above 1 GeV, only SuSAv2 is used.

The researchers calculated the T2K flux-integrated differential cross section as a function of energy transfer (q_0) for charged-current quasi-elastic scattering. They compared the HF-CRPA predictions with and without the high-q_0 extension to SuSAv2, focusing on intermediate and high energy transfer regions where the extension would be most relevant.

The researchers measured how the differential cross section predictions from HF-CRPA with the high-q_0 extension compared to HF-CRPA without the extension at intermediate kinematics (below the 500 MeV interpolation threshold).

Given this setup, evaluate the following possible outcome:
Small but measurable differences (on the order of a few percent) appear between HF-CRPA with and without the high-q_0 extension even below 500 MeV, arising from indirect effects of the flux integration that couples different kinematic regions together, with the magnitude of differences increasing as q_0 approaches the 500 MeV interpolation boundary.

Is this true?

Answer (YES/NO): NO